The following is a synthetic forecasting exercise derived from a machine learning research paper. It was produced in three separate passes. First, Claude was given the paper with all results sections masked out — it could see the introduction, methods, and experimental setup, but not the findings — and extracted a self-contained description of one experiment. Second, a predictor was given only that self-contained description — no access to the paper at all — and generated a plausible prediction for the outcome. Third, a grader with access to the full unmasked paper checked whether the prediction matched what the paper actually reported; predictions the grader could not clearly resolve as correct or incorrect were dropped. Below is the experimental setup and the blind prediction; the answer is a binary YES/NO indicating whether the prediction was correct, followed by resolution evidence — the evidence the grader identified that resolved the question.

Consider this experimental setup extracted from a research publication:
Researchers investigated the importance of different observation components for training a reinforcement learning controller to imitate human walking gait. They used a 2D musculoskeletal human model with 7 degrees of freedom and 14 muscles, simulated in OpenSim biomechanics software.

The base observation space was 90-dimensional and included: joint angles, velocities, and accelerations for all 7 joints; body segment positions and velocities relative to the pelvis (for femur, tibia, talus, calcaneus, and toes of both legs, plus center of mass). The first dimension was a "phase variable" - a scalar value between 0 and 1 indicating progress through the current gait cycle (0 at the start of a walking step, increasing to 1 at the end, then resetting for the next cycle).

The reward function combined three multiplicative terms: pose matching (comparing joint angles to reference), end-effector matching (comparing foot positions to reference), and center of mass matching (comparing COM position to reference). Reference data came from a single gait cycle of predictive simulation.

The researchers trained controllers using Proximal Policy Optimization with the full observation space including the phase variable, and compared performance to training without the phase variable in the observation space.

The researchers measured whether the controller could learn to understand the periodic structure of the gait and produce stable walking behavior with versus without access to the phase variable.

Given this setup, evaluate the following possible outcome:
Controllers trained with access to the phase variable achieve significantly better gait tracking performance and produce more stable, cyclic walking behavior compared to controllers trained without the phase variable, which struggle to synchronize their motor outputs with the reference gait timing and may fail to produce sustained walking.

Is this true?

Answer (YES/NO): YES